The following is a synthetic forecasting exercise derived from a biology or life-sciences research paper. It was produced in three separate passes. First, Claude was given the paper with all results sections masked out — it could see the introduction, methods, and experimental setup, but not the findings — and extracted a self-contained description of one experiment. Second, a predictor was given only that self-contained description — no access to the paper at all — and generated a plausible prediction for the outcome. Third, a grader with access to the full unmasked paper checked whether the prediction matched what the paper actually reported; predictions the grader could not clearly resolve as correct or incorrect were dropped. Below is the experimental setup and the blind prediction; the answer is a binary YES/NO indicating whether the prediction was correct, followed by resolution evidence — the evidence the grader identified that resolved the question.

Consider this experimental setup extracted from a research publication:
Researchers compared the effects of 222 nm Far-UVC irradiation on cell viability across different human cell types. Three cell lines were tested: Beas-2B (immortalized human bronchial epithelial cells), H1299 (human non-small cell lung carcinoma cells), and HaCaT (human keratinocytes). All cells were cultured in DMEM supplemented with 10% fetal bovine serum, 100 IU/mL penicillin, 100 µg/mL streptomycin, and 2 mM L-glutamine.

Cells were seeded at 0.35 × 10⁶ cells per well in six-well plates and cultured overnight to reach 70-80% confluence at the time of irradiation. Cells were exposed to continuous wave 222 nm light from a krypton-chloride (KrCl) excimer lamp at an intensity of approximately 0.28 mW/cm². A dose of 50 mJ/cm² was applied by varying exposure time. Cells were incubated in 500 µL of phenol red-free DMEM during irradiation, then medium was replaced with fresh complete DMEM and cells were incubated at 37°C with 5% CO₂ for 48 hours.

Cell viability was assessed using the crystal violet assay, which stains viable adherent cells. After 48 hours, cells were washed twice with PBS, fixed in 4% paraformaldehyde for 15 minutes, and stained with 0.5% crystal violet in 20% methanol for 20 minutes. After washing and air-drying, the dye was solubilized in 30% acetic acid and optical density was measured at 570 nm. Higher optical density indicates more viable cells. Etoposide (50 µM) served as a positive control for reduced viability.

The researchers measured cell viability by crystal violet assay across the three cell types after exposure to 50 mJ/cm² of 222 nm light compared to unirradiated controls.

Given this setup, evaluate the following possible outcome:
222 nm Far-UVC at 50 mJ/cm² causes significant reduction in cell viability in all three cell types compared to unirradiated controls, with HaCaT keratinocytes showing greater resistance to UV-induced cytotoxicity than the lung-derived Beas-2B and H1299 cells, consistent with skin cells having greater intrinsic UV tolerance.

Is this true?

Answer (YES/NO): NO